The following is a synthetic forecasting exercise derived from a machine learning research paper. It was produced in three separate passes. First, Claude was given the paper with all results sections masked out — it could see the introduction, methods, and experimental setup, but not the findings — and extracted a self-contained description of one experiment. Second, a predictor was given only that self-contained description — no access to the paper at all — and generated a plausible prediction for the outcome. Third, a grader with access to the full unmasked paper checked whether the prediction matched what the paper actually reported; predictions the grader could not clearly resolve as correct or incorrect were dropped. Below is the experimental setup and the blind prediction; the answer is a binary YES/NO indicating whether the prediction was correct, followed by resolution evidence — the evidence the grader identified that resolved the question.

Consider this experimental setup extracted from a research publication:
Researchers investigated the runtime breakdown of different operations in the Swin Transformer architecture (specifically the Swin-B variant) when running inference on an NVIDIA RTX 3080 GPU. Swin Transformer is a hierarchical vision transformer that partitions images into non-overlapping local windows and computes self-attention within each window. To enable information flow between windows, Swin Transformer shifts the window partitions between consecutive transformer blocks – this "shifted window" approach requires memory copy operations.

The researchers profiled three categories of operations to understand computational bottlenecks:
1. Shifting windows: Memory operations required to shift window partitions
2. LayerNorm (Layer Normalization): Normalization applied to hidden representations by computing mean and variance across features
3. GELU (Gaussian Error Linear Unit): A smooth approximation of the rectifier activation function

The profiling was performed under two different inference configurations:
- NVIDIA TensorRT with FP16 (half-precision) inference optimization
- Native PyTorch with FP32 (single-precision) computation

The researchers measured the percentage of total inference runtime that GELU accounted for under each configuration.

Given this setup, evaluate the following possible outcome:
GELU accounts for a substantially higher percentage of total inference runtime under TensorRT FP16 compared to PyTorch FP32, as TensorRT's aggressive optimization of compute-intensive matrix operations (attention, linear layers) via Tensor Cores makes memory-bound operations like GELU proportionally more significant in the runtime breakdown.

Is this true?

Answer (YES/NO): YES